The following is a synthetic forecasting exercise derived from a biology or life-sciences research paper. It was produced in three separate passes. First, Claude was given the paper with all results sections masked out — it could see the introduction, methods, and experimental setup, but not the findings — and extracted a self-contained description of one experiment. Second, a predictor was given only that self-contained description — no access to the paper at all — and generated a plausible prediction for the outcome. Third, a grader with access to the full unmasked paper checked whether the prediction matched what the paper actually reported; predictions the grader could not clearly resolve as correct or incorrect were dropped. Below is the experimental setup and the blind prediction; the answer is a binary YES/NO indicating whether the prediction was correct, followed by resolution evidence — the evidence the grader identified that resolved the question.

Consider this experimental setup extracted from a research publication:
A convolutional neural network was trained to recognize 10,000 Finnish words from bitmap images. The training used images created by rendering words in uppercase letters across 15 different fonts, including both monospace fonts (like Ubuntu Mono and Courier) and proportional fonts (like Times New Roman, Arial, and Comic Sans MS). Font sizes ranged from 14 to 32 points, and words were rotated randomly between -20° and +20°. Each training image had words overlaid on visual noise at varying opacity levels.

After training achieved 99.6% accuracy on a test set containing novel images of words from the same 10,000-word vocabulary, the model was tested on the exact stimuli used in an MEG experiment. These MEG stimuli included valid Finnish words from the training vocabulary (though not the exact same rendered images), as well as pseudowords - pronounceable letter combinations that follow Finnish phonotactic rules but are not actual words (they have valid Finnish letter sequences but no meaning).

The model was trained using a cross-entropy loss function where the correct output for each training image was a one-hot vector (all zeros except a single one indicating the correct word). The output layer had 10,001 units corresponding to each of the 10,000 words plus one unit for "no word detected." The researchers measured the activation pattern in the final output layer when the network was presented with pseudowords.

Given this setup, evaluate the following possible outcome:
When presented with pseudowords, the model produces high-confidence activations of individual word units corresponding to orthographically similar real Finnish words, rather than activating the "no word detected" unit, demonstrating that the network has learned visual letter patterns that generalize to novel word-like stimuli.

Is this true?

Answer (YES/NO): NO